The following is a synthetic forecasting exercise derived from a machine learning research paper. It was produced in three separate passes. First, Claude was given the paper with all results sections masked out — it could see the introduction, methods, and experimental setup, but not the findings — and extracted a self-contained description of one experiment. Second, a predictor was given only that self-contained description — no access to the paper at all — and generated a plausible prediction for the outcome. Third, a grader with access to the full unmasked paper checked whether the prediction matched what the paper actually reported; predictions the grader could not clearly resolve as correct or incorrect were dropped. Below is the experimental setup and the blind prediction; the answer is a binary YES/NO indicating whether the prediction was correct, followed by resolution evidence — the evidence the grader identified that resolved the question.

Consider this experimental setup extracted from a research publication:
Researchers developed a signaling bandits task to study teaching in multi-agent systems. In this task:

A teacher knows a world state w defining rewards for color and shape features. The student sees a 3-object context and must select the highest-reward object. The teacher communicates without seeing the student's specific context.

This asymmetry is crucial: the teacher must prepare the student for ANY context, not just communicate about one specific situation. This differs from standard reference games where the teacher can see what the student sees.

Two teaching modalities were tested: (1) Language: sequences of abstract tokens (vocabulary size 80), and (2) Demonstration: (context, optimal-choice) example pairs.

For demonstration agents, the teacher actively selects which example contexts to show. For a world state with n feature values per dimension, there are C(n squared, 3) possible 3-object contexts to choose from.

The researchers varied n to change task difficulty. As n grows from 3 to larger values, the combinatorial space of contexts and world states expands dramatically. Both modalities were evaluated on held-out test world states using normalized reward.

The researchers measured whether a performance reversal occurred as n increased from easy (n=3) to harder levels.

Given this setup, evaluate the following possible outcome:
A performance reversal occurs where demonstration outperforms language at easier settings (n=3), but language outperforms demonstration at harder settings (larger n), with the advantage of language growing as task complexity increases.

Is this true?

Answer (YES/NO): YES